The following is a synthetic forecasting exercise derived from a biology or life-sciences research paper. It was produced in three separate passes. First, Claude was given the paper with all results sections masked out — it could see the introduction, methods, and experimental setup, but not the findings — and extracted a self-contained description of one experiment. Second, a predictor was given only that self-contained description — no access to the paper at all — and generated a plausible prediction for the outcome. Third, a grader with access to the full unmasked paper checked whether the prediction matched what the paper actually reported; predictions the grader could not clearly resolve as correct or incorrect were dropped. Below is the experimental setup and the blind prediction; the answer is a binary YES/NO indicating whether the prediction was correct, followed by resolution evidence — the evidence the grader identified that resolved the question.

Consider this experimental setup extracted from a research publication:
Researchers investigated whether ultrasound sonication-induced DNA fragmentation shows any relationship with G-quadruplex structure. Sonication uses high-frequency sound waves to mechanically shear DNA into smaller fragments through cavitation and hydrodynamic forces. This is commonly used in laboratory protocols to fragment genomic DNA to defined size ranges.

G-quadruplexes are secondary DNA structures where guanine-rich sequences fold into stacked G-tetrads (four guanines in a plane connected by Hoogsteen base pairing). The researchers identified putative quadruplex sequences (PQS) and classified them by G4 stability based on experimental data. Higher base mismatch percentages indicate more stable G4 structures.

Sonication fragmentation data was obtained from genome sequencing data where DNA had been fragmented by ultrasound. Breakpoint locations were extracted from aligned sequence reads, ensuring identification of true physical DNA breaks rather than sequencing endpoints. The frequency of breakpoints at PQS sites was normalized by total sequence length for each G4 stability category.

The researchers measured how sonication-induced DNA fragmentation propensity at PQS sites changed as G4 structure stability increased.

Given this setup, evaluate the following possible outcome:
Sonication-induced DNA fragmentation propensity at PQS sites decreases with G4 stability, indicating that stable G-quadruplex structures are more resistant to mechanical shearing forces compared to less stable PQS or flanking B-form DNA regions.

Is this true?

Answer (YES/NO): YES